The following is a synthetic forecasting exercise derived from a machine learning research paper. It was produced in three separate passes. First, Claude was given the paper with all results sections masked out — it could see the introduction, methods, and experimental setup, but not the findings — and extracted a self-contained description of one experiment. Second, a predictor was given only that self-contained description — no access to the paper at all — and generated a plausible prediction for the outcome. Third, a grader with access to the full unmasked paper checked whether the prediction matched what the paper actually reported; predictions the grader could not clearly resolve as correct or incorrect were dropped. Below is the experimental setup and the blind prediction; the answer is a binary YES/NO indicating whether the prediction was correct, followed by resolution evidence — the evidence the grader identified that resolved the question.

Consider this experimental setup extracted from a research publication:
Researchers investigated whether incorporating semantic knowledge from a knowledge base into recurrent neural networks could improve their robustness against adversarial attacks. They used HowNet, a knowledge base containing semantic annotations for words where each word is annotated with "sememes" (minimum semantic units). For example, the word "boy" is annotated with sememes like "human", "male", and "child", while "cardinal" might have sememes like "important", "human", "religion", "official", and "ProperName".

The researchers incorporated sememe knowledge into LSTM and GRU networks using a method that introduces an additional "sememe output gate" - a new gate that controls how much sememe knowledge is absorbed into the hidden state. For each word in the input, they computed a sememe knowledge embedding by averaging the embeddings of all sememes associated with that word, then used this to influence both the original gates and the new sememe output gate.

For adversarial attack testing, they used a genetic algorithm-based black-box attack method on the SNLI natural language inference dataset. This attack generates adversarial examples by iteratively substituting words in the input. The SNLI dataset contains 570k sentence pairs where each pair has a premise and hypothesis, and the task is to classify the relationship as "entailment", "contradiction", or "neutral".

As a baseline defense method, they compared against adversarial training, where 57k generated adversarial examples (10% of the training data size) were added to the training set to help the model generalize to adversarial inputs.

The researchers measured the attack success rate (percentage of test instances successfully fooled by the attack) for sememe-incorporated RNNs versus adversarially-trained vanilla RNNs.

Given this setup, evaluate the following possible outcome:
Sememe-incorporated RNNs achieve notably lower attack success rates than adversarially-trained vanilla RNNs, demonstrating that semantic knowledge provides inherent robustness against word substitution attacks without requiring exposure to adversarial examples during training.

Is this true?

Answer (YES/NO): YES